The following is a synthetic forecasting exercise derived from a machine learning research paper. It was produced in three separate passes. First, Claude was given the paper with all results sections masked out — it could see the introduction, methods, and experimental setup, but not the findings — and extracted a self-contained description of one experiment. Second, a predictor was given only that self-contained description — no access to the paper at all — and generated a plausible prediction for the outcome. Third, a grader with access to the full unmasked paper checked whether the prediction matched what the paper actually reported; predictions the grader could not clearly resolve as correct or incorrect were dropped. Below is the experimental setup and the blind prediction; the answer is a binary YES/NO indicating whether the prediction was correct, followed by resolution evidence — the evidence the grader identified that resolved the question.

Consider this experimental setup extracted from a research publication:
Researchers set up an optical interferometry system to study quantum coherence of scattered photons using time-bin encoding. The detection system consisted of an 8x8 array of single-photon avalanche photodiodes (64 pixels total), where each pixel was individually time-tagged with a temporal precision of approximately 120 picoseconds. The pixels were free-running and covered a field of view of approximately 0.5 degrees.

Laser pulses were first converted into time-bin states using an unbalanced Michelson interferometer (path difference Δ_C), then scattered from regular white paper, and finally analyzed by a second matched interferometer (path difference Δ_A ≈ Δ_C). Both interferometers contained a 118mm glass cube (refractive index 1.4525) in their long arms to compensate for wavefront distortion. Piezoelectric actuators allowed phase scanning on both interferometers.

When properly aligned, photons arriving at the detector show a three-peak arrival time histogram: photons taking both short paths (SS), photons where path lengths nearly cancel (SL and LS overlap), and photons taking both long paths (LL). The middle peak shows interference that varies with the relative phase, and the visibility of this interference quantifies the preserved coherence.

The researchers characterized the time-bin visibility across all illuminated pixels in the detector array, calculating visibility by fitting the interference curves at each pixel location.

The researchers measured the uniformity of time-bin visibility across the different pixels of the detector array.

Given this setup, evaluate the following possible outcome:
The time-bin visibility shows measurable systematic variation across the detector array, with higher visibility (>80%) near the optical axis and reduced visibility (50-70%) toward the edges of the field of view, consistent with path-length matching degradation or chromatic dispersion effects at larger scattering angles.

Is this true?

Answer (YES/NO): NO